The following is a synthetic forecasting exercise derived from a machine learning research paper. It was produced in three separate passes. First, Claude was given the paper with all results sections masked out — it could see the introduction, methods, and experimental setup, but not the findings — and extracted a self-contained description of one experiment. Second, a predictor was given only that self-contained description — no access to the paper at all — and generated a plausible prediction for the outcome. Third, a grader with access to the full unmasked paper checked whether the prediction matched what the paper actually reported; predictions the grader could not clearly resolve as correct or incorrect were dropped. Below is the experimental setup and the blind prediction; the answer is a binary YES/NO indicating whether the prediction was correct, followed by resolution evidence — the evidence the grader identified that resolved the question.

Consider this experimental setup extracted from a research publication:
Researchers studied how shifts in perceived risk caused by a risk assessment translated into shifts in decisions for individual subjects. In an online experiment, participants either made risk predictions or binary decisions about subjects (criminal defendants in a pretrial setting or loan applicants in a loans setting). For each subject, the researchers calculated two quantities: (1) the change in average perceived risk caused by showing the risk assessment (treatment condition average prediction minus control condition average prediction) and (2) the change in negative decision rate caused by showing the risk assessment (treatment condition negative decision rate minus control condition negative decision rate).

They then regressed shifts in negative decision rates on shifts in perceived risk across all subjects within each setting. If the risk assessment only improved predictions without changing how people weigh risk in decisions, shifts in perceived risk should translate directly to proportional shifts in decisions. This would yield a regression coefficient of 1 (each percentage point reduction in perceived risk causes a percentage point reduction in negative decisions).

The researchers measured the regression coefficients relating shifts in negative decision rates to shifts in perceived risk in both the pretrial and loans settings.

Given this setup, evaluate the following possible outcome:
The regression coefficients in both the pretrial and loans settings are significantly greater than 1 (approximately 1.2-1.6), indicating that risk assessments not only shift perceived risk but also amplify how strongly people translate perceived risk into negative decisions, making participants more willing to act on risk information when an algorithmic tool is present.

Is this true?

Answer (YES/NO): NO